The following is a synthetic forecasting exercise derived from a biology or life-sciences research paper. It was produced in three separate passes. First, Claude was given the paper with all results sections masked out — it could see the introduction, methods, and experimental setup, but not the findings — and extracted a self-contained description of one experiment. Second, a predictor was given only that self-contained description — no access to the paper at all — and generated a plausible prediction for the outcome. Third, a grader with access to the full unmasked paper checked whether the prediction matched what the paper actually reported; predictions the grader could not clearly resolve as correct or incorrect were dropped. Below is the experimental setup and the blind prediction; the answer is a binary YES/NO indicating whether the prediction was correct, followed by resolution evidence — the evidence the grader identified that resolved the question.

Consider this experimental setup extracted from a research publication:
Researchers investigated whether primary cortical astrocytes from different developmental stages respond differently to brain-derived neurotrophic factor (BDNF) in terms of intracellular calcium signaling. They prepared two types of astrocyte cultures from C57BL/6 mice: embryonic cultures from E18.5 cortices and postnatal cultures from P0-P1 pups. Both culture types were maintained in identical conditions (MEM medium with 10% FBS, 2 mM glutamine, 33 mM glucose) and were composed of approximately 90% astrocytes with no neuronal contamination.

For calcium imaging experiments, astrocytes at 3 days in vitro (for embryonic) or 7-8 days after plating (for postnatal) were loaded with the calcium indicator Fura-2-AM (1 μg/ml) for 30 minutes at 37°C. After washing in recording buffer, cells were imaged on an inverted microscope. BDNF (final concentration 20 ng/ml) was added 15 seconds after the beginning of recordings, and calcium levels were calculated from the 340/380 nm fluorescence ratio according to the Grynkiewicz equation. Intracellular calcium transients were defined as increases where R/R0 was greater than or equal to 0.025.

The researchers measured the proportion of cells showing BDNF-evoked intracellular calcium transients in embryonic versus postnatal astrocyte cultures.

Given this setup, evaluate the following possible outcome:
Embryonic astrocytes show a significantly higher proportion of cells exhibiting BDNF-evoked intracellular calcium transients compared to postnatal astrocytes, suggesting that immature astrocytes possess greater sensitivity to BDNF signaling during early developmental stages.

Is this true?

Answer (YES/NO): NO